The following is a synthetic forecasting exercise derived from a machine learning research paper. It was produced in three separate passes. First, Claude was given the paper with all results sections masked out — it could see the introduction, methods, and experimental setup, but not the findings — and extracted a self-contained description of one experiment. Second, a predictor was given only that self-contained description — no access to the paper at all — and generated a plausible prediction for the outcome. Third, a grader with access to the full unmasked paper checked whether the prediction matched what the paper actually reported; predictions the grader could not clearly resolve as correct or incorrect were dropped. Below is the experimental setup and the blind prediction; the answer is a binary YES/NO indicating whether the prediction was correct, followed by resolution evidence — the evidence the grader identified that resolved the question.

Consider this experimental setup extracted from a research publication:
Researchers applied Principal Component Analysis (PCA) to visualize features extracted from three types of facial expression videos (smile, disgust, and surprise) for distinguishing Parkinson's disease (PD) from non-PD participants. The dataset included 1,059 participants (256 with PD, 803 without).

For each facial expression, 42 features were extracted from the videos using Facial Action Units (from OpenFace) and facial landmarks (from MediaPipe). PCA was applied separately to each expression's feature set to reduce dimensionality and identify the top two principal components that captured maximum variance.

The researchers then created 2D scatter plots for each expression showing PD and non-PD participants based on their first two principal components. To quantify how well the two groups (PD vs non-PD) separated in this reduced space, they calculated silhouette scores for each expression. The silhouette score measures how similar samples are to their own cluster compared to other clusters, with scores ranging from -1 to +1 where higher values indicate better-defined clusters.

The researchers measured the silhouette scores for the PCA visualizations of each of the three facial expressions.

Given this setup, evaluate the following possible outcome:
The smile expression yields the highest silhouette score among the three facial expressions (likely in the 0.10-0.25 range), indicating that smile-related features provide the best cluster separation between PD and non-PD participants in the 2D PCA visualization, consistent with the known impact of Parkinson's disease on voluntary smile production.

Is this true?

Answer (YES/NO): YES